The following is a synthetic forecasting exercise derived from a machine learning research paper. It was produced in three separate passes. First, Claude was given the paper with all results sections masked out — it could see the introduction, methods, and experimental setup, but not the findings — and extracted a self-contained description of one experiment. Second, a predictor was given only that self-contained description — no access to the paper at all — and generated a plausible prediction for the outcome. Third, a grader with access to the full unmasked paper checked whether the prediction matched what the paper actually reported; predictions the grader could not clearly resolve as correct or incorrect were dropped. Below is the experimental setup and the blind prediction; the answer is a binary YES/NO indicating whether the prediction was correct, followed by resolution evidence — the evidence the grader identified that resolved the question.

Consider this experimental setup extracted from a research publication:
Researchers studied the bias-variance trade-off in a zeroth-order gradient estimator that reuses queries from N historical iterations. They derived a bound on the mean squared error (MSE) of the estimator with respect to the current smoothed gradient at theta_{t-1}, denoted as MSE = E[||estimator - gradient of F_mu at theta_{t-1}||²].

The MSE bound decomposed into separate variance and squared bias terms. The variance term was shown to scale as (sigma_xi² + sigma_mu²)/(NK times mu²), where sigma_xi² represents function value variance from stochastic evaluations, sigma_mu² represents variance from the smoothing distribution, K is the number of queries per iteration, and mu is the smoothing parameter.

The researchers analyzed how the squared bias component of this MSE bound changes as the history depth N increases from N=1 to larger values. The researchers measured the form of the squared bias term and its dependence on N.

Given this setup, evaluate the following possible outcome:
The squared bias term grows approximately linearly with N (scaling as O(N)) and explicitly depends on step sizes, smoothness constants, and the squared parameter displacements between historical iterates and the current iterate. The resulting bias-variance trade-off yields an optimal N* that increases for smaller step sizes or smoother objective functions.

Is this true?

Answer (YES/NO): NO